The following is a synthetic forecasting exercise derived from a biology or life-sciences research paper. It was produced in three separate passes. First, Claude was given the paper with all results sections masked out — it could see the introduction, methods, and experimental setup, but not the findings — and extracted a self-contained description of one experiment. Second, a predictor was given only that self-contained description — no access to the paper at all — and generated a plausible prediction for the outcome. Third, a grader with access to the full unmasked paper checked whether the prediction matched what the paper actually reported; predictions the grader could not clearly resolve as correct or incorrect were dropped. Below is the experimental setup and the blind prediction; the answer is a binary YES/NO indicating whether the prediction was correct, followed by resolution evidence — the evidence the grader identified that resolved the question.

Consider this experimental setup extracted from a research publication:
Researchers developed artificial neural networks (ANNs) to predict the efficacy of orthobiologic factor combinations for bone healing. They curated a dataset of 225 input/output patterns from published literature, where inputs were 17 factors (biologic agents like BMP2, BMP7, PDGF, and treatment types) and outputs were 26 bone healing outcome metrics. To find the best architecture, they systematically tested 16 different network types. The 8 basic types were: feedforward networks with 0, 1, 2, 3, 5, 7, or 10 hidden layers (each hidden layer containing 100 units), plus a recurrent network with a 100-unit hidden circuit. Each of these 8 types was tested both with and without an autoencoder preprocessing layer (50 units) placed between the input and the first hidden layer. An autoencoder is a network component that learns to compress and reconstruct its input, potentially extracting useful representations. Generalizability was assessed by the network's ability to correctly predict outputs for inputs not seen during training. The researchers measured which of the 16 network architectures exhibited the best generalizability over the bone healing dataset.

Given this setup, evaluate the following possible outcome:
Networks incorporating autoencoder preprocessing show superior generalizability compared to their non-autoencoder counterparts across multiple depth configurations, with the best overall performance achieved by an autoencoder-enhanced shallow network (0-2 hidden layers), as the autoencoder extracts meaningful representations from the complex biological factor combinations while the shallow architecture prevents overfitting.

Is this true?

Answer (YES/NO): YES